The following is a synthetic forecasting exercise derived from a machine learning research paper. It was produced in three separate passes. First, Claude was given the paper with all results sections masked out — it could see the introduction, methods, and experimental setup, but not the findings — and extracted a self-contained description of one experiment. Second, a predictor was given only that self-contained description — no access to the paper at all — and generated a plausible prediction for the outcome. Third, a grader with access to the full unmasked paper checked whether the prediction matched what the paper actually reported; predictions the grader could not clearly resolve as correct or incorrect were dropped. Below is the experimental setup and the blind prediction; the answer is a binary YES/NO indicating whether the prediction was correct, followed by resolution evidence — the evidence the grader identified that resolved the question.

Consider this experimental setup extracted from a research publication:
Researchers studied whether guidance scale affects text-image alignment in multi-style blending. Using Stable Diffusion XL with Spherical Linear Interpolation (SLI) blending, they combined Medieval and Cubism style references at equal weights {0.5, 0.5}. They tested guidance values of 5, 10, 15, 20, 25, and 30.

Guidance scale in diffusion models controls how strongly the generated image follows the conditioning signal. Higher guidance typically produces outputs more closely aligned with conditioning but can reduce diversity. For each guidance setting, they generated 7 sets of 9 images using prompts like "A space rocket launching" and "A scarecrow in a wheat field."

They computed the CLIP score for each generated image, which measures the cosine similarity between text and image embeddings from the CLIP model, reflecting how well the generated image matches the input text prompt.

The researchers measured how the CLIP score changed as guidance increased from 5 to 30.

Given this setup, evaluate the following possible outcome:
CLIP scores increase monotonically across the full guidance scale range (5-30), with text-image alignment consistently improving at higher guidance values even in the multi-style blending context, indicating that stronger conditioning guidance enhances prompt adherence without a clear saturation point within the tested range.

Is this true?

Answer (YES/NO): NO